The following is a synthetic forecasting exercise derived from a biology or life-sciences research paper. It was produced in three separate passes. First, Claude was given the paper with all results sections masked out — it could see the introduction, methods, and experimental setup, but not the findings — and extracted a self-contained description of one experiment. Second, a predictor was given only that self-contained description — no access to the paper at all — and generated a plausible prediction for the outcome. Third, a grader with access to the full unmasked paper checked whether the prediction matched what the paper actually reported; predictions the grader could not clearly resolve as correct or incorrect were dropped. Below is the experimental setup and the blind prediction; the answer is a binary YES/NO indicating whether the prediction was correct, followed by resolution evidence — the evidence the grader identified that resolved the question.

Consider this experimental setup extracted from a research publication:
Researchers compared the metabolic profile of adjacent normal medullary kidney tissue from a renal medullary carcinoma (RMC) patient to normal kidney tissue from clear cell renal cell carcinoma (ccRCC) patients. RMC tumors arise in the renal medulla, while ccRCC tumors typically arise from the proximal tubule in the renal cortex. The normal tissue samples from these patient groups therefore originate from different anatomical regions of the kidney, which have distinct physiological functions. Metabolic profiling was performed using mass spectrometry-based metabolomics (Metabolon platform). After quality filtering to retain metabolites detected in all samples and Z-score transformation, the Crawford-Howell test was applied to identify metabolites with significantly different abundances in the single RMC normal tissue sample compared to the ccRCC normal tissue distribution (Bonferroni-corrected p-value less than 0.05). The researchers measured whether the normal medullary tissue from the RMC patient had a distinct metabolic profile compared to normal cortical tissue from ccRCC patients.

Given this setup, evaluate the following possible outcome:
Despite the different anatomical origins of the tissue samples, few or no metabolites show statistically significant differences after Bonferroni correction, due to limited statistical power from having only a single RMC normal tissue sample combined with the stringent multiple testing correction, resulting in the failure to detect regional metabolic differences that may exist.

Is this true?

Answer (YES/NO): NO